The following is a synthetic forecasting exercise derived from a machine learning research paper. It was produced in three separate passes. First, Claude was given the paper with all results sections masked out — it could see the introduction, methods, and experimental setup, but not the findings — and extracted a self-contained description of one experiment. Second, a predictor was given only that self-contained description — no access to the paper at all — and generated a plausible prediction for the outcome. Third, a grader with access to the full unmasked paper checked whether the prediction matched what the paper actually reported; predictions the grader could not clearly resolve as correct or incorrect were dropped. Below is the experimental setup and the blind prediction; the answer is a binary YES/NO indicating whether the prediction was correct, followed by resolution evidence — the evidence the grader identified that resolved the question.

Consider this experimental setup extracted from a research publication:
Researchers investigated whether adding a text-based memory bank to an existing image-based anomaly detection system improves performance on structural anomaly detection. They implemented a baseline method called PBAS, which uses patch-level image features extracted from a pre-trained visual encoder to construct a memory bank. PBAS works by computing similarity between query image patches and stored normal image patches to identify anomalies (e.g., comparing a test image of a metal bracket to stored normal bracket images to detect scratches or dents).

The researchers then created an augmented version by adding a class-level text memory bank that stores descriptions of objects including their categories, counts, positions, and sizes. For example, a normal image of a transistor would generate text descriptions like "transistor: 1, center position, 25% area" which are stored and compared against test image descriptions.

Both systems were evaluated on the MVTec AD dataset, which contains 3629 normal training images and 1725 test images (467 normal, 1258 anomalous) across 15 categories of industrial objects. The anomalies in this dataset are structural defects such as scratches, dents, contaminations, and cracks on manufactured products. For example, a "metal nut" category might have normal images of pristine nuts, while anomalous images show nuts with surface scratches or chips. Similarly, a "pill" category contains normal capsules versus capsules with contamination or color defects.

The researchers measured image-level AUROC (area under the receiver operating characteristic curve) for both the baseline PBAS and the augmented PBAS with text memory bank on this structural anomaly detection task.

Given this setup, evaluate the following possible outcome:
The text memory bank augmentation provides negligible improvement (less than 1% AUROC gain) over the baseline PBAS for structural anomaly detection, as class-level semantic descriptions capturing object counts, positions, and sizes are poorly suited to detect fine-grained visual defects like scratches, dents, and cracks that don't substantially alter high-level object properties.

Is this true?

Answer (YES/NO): YES